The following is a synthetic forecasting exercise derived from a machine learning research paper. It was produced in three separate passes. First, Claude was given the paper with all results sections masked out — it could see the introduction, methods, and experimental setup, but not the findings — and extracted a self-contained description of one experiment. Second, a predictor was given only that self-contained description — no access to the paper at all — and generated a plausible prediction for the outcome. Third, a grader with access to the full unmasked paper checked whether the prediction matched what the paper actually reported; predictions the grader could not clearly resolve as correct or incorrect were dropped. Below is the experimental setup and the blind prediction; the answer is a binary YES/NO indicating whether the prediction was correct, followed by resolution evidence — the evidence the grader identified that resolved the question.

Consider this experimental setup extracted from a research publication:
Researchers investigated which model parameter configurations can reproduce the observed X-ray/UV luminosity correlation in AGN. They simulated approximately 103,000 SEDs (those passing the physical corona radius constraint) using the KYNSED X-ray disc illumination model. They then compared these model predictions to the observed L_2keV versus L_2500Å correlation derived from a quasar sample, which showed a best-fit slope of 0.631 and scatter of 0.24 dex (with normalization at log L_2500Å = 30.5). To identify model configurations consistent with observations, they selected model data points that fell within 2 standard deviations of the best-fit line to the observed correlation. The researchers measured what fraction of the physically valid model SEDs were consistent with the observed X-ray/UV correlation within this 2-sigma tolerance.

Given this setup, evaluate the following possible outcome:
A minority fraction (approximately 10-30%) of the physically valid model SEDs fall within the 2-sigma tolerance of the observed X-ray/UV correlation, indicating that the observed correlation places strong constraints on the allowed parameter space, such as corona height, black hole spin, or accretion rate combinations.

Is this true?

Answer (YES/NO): NO